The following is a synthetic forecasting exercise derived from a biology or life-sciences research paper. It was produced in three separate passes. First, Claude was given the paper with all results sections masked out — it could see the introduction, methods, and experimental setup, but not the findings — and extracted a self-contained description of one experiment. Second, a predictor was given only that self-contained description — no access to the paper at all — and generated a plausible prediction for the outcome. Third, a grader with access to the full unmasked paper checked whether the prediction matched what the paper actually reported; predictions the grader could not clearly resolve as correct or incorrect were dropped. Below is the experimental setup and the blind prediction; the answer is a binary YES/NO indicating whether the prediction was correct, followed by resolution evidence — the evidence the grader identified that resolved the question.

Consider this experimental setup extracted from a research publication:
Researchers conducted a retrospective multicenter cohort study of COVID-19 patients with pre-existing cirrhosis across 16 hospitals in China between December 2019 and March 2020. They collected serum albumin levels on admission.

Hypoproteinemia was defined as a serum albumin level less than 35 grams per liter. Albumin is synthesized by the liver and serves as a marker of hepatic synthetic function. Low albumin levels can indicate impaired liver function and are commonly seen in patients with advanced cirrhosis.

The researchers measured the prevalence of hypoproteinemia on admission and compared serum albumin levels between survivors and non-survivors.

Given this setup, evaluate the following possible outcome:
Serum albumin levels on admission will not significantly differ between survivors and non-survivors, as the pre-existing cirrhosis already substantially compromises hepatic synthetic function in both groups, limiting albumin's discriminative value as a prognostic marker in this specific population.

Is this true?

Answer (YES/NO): YES